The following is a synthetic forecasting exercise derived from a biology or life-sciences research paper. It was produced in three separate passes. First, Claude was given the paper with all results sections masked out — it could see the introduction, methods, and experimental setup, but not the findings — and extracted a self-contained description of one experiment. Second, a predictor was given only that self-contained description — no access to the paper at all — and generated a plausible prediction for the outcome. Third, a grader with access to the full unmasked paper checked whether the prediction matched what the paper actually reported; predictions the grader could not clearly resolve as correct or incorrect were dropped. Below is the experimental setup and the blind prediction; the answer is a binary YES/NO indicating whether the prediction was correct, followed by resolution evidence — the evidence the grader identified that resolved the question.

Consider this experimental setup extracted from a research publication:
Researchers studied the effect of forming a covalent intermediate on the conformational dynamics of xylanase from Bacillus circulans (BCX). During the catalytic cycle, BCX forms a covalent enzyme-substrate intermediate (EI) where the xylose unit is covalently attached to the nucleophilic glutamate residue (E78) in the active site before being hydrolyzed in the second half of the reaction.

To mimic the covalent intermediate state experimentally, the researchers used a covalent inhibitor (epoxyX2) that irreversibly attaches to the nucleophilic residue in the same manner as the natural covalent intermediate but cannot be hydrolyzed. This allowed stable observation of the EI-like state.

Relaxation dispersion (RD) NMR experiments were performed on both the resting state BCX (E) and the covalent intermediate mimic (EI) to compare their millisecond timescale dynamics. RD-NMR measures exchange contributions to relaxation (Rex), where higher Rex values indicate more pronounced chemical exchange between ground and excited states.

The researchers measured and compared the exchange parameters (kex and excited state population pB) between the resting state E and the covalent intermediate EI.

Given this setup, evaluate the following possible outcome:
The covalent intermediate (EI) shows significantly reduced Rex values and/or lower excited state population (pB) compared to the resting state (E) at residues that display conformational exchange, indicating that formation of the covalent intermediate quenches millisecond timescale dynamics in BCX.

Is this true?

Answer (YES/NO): NO